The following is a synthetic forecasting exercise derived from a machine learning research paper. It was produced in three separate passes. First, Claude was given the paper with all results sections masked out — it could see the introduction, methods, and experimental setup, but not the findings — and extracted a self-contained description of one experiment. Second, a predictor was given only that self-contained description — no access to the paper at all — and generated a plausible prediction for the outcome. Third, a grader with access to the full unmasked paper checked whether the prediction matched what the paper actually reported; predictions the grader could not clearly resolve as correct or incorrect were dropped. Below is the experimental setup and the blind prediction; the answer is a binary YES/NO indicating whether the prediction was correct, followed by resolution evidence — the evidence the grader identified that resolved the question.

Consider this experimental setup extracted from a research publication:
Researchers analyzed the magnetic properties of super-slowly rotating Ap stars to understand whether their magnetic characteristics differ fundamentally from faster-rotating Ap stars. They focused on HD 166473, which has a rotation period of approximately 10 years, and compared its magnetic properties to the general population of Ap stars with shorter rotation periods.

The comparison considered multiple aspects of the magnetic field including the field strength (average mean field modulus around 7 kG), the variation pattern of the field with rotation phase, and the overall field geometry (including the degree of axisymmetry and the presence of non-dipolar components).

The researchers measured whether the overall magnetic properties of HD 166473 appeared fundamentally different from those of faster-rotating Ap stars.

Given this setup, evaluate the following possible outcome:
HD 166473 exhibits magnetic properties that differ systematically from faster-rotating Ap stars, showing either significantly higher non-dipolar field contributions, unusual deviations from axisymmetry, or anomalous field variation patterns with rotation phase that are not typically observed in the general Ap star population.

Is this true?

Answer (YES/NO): NO